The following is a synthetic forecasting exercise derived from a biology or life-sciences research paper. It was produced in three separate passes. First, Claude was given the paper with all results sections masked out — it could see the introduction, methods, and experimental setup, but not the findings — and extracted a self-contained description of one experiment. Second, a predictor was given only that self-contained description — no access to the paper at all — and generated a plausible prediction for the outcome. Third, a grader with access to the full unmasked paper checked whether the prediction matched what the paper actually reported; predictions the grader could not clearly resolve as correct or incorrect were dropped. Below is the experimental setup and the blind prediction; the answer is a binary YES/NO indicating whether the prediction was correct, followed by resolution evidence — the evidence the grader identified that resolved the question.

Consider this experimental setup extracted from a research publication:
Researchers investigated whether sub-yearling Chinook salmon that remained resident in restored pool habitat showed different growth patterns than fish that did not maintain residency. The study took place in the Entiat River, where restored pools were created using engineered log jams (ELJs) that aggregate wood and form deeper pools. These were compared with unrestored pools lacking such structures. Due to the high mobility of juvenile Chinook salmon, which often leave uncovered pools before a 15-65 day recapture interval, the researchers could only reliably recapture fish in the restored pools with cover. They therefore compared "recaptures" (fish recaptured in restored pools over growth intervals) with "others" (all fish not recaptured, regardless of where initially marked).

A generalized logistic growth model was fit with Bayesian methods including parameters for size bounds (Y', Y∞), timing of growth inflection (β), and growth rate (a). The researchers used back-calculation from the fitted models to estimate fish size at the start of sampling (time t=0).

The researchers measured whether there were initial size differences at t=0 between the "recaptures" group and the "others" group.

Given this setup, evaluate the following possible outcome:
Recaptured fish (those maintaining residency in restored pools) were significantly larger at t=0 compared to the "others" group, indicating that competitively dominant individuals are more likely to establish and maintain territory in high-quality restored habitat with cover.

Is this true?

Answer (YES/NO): NO